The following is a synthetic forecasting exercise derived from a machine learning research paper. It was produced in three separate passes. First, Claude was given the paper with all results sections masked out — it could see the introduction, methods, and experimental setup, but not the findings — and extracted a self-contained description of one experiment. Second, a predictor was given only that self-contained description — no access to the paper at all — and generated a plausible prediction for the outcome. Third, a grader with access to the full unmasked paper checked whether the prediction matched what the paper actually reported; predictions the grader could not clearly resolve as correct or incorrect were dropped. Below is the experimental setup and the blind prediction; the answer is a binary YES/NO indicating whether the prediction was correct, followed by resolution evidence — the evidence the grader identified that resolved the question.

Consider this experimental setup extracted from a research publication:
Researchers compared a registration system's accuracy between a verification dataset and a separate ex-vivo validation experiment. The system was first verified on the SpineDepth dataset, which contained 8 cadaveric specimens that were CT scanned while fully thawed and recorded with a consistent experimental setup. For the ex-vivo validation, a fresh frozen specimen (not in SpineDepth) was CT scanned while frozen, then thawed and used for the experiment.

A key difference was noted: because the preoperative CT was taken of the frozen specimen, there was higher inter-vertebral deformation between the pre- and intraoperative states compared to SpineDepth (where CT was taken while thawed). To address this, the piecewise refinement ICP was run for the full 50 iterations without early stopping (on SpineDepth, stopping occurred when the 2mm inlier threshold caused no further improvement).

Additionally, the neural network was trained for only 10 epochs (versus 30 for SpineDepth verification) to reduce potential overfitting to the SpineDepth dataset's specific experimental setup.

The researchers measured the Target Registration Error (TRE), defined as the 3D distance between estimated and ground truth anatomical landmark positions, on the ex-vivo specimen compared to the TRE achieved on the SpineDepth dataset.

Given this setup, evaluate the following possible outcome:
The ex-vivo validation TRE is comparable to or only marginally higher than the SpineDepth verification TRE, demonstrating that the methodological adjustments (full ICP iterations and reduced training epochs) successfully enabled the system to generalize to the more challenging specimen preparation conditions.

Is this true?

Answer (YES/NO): NO